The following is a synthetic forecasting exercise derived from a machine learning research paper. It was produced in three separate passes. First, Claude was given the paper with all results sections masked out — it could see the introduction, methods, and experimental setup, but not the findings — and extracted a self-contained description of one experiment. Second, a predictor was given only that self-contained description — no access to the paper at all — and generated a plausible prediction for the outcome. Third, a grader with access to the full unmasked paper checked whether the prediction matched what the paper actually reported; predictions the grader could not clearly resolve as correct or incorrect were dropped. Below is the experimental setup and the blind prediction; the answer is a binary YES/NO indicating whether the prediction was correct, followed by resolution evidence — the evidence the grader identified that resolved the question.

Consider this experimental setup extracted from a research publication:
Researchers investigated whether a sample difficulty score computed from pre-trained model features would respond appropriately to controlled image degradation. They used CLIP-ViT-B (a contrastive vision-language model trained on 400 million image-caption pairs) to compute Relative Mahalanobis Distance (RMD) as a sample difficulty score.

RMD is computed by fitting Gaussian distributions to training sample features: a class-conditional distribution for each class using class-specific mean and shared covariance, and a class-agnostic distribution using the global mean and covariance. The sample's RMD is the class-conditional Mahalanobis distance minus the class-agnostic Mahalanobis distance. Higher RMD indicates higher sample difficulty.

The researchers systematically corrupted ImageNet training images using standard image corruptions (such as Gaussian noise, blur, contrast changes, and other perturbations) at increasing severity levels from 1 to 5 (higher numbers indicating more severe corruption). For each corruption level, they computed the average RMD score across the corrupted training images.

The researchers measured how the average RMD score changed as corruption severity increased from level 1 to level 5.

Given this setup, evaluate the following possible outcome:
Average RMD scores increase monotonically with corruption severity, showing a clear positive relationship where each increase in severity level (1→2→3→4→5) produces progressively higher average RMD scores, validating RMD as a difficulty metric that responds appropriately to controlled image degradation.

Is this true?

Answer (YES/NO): YES